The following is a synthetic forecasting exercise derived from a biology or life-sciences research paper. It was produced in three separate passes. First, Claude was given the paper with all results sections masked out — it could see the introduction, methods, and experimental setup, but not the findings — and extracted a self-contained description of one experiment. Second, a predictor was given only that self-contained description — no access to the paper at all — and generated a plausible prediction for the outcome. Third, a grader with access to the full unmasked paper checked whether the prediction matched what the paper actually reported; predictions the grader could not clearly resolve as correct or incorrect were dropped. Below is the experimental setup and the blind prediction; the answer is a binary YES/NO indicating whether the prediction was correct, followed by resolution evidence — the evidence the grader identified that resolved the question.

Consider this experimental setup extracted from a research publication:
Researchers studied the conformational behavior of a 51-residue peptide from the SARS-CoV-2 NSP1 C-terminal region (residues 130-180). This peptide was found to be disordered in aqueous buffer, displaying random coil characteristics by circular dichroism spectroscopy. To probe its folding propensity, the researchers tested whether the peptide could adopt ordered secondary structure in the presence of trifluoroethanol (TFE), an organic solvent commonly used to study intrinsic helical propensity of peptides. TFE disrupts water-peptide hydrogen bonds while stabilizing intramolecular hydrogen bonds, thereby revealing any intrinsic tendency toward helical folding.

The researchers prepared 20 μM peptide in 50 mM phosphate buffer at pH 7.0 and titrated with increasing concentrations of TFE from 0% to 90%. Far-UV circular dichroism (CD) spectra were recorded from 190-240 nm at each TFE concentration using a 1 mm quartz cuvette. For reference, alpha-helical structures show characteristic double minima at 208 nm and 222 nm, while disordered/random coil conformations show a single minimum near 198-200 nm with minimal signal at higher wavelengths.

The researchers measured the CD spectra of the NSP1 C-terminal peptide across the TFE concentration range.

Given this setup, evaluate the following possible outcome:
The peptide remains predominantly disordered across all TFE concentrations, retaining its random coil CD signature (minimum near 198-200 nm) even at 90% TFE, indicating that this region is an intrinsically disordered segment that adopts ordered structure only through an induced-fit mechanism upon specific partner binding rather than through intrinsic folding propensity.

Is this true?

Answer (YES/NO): NO